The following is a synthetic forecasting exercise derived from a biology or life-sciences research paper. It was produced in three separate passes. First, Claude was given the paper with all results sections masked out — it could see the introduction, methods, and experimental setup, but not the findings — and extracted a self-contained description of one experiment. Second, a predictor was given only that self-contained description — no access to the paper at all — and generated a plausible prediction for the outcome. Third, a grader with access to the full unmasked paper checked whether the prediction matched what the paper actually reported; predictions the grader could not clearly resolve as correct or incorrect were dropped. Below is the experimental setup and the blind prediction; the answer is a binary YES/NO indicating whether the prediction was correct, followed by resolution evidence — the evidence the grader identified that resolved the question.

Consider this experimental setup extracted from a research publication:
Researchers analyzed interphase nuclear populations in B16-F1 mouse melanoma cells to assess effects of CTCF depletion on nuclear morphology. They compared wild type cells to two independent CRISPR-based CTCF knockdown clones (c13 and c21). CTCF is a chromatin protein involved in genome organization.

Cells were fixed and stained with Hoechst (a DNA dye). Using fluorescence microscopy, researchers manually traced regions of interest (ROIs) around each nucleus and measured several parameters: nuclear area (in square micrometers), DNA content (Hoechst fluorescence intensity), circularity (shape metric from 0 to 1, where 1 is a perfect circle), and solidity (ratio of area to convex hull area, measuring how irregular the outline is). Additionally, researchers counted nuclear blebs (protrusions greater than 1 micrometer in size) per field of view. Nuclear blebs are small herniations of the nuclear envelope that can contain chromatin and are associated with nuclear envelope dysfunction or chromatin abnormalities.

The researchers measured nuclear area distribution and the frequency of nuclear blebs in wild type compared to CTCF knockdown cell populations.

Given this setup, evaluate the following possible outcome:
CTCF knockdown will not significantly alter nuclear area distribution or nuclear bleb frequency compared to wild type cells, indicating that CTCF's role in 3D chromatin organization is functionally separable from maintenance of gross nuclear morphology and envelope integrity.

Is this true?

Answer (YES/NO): NO